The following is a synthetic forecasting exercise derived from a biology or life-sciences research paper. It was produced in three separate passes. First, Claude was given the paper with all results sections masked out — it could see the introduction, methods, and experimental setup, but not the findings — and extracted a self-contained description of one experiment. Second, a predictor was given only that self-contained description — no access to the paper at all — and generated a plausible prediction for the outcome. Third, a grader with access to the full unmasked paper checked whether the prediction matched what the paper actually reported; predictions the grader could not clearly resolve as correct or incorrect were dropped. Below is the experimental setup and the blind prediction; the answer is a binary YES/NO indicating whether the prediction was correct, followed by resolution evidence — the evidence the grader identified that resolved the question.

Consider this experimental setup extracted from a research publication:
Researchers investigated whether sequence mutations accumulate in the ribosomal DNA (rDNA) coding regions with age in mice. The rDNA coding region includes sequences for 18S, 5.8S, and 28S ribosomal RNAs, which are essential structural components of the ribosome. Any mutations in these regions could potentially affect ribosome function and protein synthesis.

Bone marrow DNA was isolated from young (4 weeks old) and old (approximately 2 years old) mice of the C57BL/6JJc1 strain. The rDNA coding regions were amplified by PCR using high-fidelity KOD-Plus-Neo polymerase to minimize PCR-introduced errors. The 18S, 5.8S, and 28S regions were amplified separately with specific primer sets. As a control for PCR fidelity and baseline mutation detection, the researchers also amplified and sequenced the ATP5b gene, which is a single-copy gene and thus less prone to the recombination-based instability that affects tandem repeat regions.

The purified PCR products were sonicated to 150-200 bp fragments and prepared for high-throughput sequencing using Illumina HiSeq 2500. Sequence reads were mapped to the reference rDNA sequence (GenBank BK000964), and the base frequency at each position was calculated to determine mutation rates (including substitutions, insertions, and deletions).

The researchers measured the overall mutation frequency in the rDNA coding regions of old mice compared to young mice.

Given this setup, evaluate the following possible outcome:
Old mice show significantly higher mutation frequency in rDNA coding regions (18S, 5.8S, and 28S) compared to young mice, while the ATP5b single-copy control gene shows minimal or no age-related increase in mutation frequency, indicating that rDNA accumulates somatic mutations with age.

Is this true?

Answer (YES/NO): NO